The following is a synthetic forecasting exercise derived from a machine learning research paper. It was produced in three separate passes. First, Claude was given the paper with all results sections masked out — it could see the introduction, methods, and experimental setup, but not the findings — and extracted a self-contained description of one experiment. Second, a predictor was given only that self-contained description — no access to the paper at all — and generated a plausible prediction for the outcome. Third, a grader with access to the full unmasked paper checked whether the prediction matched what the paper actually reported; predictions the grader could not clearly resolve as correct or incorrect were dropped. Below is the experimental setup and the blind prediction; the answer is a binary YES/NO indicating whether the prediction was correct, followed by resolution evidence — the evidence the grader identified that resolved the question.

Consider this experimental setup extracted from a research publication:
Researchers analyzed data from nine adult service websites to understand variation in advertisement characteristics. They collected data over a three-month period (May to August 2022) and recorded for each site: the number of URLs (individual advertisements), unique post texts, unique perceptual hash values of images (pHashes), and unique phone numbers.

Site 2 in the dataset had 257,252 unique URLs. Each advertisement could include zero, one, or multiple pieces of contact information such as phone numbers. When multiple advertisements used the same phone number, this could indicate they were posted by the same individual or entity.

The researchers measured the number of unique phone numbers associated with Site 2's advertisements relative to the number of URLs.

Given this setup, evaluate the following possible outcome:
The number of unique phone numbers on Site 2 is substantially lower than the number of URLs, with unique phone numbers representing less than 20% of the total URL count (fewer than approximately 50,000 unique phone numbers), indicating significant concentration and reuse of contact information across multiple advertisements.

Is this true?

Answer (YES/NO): NO